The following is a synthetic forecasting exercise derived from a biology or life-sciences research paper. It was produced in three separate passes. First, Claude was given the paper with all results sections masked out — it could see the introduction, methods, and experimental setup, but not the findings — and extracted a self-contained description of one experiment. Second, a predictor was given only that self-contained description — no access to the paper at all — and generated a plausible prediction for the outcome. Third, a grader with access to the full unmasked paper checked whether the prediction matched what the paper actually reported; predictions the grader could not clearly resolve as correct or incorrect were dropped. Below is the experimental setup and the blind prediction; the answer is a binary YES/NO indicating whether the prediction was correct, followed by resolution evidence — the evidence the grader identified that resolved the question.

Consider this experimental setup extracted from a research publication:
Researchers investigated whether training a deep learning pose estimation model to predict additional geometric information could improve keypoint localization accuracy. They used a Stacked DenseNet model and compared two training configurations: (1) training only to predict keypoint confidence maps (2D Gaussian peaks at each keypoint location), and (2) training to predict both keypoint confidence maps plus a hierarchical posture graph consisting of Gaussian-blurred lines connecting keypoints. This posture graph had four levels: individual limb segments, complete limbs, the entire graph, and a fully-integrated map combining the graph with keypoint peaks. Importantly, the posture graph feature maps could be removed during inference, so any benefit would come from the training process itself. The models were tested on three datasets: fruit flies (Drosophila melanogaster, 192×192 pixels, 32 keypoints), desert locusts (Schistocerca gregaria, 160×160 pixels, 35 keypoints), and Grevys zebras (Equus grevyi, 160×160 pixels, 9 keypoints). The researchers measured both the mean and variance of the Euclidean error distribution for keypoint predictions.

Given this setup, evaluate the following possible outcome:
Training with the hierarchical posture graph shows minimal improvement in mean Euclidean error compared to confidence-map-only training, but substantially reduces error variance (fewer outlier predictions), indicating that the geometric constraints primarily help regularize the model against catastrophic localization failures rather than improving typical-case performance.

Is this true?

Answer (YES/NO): NO